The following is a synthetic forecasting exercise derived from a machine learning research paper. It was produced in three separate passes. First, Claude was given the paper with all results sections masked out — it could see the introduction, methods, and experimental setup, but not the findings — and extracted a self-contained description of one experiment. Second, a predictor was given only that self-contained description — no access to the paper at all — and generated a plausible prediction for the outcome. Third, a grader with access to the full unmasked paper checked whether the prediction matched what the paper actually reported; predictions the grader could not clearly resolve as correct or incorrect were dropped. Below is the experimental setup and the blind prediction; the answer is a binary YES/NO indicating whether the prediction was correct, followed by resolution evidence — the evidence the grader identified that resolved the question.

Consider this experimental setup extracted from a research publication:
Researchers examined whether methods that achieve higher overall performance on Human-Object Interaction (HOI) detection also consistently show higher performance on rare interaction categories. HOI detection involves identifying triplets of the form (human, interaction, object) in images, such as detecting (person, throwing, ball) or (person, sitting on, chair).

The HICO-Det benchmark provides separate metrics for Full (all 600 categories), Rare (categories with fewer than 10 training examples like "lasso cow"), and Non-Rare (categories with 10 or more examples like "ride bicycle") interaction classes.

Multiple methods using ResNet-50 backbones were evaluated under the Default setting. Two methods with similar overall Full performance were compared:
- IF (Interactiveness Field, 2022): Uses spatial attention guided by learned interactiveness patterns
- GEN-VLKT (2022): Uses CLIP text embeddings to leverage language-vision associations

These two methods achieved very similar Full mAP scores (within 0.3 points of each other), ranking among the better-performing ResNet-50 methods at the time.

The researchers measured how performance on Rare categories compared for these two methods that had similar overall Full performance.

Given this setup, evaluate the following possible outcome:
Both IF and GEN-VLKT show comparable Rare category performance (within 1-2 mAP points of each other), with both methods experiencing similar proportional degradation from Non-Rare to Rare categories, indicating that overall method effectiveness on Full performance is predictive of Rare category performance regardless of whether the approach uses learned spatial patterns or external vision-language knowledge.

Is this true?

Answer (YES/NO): NO